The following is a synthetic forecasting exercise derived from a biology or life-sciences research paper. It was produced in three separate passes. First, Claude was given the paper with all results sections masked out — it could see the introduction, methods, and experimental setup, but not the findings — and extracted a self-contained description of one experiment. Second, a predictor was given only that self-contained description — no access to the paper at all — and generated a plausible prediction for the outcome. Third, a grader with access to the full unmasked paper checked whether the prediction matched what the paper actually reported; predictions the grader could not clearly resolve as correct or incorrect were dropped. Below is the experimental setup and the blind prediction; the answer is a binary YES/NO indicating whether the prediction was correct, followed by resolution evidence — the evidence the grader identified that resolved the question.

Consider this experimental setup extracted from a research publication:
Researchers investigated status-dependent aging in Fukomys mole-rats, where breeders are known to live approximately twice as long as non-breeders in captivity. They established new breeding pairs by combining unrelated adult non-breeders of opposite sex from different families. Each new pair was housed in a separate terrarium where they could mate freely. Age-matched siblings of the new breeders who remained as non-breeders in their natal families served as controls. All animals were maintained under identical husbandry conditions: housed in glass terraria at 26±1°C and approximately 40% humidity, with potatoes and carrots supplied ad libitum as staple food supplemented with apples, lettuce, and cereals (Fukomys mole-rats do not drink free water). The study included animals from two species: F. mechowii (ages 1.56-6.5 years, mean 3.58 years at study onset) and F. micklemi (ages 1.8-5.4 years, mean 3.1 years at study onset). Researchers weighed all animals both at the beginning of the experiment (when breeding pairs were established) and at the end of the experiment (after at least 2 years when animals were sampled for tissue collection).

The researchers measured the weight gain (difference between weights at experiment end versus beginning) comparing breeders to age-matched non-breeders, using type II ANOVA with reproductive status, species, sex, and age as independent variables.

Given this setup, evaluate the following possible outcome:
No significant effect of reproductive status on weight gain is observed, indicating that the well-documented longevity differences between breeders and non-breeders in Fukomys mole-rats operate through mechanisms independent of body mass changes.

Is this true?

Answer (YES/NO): NO